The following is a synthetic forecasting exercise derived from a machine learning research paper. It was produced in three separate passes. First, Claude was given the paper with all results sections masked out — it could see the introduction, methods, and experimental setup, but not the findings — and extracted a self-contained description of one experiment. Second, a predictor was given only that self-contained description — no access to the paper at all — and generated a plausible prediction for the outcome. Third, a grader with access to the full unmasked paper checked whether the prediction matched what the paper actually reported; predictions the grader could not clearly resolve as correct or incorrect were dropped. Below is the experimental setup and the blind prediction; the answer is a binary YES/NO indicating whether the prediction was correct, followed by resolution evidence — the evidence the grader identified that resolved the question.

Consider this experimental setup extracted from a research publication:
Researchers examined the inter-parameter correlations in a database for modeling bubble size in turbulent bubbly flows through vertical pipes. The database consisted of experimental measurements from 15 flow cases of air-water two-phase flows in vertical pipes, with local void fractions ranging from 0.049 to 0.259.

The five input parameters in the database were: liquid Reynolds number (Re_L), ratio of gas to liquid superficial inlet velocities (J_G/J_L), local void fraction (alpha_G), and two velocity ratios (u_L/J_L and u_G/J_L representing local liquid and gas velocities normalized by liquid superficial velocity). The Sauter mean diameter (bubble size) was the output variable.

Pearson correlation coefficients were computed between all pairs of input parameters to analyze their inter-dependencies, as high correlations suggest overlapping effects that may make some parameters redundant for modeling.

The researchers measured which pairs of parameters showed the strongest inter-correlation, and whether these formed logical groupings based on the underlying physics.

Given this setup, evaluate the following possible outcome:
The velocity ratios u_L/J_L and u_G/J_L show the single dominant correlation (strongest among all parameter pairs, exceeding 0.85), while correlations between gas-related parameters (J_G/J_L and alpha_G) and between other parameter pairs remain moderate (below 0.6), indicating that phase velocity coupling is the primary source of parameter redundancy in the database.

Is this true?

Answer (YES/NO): NO